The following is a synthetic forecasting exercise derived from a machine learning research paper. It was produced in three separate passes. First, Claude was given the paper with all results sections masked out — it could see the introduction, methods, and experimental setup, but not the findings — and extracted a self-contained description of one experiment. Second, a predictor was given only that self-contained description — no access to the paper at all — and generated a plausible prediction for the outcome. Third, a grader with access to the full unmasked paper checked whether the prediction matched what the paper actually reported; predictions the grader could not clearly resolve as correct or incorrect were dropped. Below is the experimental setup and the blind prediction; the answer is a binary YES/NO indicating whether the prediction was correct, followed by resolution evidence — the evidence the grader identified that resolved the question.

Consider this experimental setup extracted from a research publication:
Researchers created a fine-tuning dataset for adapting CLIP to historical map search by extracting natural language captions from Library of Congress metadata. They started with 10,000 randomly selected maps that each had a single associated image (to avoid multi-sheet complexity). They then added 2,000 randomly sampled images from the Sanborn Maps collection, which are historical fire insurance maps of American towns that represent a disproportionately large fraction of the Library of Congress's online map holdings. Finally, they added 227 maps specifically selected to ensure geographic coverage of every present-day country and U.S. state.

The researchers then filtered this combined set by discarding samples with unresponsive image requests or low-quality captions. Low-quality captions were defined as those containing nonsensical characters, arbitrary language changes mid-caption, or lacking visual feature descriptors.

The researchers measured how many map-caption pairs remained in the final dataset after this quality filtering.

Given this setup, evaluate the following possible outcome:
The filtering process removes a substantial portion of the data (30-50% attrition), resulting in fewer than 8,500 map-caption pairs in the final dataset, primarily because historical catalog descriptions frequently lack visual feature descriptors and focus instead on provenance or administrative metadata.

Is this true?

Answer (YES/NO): NO